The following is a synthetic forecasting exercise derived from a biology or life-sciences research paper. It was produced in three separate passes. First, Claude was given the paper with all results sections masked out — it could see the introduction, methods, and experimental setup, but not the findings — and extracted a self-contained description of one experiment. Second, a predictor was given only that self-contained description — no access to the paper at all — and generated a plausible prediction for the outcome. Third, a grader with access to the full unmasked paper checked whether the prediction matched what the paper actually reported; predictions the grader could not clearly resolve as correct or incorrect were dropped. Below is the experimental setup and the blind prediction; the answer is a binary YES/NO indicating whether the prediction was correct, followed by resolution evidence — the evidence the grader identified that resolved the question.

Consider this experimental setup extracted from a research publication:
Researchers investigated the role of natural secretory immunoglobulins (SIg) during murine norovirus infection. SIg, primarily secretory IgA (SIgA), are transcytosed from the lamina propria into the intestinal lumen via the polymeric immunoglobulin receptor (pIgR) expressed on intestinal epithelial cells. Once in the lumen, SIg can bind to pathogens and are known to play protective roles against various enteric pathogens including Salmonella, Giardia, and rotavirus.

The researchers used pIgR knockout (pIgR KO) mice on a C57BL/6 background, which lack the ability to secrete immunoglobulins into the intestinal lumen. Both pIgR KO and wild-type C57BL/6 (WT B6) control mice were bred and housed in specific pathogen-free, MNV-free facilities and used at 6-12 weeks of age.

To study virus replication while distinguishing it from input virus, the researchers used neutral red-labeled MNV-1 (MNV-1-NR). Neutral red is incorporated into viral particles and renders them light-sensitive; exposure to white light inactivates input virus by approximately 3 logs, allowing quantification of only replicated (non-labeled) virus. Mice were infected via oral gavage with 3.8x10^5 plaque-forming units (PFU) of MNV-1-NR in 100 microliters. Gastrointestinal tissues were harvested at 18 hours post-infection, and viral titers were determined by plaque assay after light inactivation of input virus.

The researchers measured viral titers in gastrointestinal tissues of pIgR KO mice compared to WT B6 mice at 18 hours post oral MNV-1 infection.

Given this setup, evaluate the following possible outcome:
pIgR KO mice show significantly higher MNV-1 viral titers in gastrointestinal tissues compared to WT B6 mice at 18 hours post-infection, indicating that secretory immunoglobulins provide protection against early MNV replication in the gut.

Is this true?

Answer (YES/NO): NO